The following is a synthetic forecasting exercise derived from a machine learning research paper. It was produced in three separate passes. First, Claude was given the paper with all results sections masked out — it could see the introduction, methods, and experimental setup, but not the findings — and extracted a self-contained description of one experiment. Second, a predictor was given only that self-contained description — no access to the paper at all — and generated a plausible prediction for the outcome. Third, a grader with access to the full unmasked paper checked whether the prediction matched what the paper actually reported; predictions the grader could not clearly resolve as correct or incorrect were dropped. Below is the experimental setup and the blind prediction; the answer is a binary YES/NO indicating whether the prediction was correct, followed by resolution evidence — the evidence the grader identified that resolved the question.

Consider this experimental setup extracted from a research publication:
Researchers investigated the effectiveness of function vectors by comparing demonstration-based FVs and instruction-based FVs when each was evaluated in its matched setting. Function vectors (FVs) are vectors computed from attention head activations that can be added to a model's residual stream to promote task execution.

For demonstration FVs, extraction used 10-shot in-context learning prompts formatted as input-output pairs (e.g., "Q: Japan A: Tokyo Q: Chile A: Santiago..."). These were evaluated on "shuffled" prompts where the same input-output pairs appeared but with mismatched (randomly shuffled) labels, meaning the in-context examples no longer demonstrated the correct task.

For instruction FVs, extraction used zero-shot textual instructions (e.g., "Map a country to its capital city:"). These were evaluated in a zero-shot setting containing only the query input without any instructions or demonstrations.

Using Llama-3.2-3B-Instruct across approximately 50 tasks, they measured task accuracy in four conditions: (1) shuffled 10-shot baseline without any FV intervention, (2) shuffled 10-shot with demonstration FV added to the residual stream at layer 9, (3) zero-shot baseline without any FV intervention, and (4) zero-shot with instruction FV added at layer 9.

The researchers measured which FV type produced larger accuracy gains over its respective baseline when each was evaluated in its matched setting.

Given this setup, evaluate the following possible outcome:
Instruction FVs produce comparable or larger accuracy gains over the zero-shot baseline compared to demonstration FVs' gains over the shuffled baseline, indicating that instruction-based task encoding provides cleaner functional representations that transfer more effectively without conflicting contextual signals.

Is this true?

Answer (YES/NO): NO